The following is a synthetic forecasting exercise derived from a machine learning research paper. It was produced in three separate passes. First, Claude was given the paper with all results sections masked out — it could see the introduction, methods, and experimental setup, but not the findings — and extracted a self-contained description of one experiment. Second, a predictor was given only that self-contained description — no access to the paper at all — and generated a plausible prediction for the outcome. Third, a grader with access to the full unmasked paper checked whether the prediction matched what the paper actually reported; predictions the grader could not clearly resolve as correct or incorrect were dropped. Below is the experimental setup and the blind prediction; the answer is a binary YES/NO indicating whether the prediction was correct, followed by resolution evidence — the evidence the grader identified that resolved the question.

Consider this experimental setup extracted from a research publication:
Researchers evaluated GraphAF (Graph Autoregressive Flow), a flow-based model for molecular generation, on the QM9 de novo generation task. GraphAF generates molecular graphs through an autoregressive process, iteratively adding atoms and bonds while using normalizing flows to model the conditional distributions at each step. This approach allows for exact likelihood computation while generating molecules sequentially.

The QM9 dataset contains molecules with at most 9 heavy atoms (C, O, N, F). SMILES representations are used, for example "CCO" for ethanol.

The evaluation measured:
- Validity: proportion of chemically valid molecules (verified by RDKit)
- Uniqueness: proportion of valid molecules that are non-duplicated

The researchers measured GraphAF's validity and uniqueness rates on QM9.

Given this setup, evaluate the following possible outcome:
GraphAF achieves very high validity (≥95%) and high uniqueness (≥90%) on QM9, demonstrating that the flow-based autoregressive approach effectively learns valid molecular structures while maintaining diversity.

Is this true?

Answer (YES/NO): NO